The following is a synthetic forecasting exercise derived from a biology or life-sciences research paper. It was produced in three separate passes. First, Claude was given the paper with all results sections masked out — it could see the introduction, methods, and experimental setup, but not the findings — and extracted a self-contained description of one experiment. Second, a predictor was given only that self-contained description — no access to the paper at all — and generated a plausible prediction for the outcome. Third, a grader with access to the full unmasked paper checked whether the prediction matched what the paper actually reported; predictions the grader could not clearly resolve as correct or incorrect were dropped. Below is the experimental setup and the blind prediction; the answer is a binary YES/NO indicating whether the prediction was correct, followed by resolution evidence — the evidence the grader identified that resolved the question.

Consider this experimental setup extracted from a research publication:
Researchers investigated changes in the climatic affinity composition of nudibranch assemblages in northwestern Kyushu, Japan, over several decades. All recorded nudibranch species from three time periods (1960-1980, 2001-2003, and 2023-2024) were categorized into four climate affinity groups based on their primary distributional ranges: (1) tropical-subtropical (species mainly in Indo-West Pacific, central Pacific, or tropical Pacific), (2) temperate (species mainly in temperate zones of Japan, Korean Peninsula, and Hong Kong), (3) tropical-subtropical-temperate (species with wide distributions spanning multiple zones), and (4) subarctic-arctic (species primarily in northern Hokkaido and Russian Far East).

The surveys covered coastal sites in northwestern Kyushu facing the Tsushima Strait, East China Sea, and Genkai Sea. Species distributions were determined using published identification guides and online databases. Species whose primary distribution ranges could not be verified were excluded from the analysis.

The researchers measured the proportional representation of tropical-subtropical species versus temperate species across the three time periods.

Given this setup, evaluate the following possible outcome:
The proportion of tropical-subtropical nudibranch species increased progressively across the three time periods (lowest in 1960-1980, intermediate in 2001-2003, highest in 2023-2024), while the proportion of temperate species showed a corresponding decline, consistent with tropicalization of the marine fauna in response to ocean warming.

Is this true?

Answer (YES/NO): NO